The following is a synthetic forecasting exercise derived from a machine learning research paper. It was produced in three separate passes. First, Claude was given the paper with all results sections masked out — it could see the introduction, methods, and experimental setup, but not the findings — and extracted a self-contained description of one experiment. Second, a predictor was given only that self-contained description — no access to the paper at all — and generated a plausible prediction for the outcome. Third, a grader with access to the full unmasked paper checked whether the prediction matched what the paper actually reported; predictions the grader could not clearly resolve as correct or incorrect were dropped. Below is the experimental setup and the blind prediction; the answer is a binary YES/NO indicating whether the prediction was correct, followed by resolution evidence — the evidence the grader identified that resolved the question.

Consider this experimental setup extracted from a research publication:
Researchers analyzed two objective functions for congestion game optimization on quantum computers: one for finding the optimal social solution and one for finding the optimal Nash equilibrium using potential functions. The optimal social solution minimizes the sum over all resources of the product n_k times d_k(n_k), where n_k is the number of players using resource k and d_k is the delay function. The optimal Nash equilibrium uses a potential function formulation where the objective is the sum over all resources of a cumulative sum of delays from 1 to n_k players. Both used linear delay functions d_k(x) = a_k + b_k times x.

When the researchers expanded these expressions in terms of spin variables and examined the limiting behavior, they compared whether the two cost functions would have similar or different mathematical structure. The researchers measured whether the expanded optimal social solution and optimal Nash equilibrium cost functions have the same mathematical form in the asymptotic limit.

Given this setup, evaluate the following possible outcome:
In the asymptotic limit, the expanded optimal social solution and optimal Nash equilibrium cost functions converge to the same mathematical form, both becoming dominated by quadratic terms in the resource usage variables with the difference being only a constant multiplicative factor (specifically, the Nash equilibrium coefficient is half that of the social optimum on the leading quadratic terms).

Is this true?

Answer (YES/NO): NO